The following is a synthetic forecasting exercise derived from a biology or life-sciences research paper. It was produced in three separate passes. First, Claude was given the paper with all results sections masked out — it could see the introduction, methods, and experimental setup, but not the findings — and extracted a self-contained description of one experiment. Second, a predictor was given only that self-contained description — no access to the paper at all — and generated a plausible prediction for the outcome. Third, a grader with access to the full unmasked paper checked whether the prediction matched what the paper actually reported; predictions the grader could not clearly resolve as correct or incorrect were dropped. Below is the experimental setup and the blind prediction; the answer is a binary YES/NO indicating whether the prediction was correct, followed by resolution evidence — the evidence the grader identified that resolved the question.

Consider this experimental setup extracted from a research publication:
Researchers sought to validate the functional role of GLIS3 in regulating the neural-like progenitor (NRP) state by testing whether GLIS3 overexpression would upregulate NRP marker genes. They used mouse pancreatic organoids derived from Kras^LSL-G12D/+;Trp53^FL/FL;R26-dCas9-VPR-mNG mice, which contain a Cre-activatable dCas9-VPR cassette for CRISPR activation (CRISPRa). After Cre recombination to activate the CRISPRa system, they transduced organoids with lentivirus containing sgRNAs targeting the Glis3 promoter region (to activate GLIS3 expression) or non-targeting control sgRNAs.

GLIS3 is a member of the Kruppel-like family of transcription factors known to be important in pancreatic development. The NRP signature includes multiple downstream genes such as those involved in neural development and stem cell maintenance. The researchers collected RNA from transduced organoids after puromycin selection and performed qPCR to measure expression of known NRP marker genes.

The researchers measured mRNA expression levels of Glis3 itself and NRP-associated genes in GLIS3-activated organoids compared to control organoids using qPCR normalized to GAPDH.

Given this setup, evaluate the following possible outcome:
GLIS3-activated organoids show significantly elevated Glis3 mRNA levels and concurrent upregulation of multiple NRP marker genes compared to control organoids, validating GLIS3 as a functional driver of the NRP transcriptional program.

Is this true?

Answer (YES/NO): YES